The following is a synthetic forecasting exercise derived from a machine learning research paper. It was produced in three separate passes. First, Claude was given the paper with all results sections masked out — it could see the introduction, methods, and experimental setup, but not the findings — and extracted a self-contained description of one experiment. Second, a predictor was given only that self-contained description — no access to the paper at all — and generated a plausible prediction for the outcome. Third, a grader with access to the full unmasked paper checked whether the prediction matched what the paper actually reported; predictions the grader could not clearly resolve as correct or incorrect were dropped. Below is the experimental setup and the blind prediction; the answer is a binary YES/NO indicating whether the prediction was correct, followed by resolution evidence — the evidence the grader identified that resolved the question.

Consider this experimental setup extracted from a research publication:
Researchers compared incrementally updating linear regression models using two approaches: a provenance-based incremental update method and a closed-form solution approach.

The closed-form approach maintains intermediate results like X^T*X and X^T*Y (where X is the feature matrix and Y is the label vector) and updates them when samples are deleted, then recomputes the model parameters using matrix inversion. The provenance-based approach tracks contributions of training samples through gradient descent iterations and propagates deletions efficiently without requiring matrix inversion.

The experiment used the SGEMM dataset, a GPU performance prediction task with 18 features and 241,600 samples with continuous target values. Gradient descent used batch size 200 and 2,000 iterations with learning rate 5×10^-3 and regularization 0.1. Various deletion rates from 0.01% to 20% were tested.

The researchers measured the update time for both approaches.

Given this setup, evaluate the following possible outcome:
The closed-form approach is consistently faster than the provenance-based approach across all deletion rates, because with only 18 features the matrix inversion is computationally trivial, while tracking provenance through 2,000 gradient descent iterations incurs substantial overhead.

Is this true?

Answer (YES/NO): NO